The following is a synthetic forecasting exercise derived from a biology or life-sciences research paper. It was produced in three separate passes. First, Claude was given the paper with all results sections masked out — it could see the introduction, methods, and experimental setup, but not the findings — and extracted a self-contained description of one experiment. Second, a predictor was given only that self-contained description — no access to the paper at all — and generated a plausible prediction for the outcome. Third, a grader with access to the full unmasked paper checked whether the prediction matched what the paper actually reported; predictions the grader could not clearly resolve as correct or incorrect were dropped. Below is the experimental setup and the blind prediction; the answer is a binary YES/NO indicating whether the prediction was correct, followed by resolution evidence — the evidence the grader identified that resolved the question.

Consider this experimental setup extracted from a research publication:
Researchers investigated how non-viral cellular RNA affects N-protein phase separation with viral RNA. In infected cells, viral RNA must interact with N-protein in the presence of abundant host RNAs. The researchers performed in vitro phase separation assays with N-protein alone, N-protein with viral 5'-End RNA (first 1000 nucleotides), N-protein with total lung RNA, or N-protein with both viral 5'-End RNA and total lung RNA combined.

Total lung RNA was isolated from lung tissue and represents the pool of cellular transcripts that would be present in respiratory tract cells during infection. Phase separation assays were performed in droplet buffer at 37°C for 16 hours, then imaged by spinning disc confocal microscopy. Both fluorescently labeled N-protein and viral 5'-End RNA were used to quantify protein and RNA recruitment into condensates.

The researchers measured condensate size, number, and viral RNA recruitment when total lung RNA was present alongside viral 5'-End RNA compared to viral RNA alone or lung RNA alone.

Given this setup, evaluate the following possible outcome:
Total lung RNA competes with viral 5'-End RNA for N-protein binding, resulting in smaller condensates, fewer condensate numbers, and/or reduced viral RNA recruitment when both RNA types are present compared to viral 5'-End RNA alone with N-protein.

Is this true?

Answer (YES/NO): NO